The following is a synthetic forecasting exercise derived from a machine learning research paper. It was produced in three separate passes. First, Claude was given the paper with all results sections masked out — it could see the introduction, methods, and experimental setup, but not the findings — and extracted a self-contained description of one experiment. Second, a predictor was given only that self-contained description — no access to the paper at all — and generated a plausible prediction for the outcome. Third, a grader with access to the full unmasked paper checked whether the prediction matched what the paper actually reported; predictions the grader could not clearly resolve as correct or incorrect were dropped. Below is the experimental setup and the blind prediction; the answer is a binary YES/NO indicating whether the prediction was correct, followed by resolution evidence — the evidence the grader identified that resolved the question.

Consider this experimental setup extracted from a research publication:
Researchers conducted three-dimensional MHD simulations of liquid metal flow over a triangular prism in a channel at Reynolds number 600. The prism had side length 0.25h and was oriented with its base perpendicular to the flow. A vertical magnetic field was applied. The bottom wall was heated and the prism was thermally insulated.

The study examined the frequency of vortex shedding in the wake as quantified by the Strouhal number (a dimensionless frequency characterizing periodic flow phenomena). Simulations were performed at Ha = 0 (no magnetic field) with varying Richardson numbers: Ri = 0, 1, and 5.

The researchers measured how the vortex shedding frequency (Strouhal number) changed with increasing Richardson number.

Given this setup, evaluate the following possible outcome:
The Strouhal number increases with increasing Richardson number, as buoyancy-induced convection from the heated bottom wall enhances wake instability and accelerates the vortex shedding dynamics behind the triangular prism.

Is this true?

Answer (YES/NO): NO